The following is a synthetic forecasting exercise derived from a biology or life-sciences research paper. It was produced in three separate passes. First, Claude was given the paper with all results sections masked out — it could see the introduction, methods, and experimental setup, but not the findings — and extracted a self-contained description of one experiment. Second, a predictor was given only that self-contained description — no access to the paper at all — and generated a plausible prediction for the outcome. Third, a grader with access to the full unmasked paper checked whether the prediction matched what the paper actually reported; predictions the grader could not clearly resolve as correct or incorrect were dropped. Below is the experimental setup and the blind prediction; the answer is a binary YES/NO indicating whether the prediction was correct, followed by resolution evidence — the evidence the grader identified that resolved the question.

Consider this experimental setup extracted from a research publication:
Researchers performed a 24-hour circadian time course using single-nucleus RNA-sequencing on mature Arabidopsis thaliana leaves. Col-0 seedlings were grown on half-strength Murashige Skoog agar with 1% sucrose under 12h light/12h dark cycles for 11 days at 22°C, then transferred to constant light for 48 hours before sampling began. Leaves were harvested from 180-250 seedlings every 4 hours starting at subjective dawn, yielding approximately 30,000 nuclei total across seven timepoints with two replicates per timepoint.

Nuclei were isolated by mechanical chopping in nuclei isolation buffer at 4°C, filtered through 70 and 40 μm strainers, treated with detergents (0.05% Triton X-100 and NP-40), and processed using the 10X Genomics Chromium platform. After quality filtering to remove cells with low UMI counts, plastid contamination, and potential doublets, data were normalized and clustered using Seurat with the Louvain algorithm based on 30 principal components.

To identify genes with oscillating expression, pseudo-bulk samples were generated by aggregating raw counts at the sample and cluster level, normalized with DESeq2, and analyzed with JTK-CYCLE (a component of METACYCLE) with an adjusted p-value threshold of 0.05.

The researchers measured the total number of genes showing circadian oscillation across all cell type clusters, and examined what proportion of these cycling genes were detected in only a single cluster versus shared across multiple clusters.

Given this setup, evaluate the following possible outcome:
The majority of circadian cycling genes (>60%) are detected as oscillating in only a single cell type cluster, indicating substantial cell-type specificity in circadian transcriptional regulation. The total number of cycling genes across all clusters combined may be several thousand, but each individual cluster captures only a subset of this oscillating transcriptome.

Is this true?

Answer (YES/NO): NO